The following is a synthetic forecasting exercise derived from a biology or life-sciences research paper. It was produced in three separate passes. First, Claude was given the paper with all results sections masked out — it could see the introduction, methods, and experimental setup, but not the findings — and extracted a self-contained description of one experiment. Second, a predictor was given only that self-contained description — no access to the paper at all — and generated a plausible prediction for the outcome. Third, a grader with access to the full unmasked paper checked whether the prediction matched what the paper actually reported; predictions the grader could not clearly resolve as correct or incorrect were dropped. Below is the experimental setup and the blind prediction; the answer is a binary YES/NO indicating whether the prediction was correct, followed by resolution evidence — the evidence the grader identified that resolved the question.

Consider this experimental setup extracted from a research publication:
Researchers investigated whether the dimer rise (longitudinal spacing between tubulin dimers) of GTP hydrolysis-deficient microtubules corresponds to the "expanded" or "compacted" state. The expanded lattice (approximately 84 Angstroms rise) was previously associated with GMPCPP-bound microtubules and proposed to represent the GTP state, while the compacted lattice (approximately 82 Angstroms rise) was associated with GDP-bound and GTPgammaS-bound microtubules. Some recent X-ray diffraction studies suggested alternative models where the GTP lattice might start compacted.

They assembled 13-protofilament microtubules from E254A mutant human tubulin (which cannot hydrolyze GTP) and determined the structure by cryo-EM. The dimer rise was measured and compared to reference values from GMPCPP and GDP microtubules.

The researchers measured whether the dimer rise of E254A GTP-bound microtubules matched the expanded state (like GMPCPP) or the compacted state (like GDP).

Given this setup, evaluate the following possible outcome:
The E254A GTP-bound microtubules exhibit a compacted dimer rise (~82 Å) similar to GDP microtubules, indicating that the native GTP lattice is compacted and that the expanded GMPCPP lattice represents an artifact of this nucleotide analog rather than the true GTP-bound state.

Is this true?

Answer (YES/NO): NO